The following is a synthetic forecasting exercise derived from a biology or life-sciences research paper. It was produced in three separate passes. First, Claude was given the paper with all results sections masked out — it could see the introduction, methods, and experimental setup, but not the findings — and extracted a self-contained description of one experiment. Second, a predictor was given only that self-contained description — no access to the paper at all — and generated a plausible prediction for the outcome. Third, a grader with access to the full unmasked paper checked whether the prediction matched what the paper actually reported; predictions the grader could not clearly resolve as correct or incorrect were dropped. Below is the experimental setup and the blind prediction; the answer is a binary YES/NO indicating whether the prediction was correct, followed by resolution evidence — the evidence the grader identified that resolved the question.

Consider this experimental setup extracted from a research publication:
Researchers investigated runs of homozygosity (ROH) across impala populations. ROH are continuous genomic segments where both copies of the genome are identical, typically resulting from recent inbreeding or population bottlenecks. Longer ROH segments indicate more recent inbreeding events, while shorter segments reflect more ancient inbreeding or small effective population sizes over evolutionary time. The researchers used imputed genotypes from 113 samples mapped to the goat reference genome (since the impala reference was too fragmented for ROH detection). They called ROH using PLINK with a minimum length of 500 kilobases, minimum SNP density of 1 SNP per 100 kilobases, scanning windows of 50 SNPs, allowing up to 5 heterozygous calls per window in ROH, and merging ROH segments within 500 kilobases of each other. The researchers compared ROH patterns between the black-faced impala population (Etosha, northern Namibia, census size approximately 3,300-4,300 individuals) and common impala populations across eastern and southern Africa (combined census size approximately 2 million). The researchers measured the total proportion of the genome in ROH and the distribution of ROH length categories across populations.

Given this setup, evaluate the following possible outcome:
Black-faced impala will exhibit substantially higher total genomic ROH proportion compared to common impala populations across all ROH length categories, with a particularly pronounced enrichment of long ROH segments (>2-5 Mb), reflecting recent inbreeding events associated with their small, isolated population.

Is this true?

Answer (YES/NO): NO